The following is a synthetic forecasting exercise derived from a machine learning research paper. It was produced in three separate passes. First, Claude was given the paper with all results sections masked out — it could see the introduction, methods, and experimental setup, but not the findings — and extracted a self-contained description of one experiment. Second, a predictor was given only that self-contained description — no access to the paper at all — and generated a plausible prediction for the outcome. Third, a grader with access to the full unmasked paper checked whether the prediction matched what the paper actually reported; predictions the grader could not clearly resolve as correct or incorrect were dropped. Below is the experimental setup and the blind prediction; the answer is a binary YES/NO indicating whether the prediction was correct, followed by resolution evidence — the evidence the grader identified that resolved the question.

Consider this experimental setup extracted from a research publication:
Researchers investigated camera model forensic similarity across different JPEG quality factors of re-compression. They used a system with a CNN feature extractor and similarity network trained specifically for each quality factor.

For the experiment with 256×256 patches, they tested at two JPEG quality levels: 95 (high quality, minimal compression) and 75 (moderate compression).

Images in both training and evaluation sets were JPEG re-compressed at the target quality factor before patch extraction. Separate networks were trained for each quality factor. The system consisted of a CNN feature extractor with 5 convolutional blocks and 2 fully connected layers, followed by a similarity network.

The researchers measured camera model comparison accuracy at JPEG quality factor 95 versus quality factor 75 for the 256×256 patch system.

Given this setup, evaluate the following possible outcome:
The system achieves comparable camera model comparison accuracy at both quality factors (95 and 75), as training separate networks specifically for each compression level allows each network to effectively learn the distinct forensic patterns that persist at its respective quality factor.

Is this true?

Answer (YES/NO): NO